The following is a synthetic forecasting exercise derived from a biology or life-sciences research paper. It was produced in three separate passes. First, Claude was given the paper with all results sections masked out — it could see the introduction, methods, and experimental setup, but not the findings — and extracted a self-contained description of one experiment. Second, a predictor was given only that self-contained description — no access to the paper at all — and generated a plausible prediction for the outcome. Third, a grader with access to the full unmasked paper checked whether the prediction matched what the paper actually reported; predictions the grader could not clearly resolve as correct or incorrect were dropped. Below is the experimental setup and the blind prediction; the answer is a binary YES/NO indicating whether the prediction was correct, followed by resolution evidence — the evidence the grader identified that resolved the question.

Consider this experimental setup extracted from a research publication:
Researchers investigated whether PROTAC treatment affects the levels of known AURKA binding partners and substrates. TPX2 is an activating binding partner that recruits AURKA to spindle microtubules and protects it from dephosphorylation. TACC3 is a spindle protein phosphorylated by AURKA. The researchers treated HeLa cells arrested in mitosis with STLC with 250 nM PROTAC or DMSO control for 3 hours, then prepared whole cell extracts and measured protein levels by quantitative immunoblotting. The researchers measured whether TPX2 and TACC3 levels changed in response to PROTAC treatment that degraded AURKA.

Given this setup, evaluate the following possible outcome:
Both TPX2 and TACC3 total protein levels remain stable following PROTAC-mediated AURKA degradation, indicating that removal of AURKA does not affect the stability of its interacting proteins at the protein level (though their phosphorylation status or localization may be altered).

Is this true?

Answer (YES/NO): YES